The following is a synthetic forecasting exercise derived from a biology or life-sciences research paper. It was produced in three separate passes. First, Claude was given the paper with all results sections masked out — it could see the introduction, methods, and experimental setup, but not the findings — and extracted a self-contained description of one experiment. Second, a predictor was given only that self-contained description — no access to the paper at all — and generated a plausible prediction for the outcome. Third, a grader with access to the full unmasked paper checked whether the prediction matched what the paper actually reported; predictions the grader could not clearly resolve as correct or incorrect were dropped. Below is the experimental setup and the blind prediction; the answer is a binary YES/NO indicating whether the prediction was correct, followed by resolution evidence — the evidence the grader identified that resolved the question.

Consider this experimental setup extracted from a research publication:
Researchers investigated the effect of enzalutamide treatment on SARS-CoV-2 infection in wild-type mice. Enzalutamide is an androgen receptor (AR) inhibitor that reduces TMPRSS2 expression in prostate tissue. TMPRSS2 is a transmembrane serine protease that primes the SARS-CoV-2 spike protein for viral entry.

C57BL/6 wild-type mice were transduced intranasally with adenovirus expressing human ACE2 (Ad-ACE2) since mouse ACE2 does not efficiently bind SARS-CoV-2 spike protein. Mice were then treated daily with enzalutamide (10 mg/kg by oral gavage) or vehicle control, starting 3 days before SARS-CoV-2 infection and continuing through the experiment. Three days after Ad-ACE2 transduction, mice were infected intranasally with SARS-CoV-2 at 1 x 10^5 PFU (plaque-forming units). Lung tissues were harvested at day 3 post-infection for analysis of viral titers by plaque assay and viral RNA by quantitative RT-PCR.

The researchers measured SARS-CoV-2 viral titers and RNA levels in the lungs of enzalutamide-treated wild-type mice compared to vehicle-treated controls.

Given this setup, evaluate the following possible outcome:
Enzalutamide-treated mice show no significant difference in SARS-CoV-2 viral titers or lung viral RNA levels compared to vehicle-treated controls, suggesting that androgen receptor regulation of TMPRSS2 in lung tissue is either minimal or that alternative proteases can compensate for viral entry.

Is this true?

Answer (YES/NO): YES